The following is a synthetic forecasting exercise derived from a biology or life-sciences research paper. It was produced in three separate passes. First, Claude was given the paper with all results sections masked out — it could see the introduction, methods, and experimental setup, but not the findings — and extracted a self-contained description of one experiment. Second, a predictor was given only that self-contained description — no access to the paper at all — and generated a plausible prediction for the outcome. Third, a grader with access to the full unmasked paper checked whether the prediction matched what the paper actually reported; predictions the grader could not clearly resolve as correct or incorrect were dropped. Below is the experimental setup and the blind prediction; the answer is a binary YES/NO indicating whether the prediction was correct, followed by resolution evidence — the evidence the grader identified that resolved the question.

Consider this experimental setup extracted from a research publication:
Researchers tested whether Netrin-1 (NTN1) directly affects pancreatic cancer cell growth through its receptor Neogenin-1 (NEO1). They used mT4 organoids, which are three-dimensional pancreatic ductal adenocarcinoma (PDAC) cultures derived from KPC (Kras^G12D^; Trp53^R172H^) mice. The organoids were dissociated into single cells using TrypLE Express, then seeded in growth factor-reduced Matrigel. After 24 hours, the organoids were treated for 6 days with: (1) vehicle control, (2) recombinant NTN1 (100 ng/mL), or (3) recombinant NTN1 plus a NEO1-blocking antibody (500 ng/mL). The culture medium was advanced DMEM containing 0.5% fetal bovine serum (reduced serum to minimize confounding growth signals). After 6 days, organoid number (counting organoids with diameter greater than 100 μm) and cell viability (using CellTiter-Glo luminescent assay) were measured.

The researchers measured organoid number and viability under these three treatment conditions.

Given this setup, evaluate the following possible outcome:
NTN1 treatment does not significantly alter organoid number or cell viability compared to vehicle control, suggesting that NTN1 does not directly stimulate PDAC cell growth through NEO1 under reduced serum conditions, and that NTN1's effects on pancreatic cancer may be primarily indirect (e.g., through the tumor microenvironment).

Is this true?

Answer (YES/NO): NO